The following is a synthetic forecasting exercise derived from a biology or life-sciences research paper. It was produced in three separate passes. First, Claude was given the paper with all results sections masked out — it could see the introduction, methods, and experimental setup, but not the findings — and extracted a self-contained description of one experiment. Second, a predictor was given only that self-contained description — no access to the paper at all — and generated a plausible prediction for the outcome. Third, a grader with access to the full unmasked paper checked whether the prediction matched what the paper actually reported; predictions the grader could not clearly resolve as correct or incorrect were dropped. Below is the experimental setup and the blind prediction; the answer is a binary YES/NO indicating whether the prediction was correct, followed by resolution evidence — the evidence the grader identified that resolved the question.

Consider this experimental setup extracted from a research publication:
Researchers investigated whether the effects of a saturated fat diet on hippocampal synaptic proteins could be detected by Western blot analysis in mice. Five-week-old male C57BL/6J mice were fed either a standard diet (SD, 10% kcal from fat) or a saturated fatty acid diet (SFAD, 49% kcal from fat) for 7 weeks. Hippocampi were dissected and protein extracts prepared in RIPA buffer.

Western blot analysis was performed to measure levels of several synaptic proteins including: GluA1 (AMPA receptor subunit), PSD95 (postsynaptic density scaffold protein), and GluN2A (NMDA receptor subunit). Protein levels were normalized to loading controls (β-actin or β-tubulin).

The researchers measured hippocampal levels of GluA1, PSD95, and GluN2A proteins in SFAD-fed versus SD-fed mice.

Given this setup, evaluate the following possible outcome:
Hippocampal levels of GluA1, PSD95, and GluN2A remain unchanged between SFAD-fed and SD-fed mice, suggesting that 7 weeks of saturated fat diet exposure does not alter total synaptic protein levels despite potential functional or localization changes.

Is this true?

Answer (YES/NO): YES